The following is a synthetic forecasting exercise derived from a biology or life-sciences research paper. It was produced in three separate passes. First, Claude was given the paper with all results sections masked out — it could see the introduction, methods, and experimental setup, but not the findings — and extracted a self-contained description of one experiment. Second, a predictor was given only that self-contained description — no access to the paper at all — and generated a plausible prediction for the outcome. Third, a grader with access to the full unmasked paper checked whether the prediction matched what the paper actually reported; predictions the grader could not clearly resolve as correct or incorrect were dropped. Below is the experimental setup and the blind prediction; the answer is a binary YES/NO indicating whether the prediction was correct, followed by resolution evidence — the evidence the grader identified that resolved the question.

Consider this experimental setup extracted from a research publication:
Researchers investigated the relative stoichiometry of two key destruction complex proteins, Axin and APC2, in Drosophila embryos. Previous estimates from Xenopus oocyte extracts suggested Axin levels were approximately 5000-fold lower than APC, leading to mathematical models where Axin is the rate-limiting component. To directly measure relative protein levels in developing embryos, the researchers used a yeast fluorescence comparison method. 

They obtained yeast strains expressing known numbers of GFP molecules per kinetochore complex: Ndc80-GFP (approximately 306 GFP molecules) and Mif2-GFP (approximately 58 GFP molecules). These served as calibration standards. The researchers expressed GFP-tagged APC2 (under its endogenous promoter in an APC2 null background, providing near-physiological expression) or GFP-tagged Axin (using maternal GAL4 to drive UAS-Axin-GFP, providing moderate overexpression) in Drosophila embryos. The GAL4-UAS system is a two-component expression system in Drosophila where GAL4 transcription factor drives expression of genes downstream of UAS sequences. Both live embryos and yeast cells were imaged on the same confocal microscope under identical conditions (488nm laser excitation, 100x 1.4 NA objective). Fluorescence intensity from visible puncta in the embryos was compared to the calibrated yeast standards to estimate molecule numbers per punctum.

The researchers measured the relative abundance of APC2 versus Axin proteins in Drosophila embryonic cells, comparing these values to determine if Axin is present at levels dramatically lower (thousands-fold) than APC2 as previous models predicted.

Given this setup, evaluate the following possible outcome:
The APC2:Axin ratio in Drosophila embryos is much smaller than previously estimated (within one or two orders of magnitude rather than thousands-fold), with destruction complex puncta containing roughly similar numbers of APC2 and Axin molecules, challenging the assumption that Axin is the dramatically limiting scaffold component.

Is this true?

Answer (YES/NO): YES